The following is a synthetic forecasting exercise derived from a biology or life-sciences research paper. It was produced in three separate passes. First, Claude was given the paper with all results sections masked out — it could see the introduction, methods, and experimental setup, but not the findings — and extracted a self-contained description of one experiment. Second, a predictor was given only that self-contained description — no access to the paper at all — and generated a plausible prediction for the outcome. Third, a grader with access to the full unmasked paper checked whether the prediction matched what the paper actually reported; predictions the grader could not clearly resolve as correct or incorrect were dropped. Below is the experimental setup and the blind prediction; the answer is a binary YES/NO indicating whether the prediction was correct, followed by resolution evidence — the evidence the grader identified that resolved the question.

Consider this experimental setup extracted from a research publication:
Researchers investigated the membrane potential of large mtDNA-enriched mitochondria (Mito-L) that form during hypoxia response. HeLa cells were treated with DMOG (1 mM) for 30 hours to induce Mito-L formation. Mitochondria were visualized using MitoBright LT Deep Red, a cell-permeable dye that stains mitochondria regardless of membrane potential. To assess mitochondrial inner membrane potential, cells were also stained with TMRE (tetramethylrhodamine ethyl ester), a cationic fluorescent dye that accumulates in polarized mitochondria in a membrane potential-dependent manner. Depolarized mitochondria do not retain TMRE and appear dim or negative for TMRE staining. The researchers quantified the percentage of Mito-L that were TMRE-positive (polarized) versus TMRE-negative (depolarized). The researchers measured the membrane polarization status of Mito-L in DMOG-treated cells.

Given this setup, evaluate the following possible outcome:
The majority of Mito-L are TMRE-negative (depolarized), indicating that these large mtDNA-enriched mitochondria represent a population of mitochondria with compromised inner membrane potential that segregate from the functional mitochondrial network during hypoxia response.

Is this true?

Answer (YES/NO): NO